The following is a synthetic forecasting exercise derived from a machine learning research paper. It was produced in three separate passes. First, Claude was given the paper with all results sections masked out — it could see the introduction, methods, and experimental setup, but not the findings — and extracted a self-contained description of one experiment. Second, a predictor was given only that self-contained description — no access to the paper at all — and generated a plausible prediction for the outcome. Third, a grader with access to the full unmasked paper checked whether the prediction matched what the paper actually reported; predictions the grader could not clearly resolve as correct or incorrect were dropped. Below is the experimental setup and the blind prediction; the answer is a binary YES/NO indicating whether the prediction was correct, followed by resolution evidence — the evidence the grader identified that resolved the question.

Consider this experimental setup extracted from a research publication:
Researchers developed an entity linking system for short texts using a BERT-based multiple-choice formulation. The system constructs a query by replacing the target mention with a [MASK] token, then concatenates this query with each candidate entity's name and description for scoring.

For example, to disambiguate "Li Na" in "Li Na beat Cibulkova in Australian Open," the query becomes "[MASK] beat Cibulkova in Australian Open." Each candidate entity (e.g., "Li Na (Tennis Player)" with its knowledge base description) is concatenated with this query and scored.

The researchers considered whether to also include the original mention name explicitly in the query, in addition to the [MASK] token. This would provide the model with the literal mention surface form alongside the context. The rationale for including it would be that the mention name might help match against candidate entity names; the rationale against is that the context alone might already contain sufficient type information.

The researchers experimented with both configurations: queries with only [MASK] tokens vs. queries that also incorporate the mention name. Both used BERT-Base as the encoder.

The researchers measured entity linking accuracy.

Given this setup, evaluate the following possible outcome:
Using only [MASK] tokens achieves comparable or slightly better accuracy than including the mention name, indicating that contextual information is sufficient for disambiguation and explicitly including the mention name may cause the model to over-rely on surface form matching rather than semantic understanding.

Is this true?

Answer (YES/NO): YES